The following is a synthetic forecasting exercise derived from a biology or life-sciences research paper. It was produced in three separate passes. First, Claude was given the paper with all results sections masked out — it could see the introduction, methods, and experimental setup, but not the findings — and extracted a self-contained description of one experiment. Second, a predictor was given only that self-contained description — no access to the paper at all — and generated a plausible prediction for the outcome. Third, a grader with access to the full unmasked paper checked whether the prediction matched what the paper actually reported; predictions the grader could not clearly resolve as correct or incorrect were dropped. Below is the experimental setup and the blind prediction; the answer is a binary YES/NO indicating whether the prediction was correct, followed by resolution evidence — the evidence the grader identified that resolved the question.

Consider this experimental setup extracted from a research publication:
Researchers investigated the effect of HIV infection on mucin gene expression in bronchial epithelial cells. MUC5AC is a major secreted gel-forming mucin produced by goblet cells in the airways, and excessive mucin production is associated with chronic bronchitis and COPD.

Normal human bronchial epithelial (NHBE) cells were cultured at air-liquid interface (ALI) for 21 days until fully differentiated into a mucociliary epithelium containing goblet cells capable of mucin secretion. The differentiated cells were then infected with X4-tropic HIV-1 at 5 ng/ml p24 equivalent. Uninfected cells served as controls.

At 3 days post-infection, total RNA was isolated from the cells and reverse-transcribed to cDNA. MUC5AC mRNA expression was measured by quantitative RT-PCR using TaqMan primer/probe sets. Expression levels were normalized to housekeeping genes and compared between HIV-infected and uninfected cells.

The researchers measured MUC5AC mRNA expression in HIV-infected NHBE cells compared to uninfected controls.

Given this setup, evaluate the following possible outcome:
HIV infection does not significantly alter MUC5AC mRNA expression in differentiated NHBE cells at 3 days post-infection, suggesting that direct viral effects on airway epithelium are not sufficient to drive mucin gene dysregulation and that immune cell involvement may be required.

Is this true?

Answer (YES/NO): NO